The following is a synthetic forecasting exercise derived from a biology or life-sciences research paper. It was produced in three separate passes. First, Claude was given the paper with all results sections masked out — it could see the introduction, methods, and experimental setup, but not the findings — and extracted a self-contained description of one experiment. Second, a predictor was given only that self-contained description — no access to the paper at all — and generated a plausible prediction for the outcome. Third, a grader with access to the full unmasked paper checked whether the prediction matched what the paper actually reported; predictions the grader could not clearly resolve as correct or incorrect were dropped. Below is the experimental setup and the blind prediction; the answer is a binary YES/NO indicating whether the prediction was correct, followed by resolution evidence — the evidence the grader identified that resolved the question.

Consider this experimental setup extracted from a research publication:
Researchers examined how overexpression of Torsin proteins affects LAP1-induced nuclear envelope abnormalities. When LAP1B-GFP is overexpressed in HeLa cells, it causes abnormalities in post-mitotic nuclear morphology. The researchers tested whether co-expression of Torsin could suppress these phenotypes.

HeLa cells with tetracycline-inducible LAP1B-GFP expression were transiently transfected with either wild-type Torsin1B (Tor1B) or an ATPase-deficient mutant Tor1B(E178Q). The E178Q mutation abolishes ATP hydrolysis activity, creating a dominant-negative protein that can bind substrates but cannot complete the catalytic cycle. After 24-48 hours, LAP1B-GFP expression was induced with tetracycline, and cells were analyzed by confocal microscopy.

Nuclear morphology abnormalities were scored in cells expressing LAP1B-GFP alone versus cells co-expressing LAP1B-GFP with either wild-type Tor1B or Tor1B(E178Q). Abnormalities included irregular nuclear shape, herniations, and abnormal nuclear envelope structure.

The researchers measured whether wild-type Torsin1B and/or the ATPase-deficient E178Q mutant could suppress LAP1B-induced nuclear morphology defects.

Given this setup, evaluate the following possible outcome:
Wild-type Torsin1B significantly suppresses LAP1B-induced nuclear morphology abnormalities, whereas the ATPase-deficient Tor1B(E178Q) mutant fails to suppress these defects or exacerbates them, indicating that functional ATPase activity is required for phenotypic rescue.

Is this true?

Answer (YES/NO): YES